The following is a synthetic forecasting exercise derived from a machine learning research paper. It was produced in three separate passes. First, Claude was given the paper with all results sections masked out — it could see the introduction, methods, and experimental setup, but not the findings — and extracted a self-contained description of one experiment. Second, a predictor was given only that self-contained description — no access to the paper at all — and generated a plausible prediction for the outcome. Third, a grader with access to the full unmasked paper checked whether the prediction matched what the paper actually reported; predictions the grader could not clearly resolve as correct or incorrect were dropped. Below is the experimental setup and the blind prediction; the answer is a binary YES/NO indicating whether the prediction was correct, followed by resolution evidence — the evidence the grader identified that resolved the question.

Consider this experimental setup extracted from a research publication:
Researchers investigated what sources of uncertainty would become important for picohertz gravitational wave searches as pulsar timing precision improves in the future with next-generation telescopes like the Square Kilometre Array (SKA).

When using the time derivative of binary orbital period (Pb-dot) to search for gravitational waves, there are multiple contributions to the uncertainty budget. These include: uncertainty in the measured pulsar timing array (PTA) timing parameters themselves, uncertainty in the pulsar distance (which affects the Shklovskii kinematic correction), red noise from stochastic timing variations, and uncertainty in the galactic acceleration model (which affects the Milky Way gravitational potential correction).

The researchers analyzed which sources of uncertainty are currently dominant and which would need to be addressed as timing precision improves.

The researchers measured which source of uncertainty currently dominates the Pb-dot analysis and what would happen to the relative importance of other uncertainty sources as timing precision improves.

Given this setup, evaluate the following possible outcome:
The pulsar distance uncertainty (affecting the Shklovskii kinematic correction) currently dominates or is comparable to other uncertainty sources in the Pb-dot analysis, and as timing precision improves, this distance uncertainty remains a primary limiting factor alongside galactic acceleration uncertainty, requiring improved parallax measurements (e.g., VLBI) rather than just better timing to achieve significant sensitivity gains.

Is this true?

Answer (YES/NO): NO